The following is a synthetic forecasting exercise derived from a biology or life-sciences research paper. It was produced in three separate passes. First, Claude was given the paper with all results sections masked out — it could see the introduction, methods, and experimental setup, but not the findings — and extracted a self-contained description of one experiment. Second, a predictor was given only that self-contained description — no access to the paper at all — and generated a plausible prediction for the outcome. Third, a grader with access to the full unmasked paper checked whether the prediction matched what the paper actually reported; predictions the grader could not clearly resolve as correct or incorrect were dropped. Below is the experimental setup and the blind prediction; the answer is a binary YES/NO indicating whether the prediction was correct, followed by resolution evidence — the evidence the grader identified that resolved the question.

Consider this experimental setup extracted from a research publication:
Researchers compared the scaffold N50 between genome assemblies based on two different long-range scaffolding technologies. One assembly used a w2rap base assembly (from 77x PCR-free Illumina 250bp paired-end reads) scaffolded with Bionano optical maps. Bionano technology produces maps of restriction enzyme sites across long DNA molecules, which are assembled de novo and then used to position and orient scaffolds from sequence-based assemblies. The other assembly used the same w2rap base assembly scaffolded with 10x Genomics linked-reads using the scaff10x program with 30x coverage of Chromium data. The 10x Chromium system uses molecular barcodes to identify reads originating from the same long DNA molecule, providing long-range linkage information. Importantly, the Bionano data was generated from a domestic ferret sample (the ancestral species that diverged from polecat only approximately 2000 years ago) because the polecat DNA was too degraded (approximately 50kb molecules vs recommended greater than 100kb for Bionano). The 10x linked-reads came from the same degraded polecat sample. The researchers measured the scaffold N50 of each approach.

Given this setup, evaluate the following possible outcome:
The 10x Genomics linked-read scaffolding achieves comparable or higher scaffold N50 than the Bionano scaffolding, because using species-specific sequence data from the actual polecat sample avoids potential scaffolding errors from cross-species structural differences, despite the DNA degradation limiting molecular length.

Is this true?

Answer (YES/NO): YES